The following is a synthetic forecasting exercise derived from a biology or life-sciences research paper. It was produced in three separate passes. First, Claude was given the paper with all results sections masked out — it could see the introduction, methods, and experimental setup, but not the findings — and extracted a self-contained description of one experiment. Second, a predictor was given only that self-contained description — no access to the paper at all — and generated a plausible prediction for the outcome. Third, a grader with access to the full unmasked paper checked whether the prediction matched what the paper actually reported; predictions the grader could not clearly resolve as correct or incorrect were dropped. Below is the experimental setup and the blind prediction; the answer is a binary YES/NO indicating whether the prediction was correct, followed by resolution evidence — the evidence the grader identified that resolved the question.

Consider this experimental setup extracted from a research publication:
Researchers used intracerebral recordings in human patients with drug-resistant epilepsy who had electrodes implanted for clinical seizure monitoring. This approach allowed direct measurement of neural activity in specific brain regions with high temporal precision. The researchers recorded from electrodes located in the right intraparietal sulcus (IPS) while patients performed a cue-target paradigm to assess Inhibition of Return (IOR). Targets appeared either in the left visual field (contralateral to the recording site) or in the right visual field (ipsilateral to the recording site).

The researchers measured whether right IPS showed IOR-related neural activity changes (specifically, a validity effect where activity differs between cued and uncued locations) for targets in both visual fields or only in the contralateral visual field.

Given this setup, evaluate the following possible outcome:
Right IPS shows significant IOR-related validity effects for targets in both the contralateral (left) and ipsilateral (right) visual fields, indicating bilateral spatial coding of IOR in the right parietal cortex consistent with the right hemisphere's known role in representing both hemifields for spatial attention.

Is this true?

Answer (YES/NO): YES